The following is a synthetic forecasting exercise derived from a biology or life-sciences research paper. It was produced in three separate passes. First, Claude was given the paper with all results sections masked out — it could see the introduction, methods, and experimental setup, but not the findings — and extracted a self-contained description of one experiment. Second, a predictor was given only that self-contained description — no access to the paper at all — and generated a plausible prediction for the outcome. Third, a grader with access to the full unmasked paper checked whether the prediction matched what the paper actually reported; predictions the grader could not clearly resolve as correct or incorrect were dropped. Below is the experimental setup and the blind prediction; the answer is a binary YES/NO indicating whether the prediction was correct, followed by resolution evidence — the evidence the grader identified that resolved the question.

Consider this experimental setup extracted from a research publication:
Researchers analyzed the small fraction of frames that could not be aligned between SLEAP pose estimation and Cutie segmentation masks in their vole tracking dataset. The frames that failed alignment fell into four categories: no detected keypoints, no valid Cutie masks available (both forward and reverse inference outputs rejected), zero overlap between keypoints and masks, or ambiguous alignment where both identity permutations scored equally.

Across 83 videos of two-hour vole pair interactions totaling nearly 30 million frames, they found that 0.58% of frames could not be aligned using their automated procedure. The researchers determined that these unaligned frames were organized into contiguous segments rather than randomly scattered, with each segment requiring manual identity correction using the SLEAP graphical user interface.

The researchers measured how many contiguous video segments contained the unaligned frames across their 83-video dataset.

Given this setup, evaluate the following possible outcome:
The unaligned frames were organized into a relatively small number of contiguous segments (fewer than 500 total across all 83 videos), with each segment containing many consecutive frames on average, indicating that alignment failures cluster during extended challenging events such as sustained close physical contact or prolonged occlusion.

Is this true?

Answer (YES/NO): YES